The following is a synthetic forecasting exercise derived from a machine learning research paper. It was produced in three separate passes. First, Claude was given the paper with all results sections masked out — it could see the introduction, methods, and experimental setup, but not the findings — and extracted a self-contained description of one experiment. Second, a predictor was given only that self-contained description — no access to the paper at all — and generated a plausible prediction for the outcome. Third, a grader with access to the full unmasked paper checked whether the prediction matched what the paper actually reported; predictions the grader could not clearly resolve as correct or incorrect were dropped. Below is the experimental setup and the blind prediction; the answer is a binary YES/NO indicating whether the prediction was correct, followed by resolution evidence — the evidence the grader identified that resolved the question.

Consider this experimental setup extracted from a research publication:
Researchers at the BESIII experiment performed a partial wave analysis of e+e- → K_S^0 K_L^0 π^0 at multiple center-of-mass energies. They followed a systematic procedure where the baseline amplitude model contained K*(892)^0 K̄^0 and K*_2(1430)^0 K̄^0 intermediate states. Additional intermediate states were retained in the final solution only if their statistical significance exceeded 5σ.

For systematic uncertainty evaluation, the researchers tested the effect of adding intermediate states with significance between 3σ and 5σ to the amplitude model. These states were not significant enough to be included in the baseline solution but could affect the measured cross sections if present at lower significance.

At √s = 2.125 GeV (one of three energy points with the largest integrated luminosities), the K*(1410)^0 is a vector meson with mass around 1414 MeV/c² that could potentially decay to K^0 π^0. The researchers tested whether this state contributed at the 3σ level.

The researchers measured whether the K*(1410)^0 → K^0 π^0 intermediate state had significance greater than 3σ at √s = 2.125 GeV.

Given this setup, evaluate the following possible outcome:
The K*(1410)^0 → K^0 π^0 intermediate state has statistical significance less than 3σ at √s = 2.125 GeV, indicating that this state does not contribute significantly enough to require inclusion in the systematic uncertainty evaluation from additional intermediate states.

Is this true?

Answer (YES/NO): NO